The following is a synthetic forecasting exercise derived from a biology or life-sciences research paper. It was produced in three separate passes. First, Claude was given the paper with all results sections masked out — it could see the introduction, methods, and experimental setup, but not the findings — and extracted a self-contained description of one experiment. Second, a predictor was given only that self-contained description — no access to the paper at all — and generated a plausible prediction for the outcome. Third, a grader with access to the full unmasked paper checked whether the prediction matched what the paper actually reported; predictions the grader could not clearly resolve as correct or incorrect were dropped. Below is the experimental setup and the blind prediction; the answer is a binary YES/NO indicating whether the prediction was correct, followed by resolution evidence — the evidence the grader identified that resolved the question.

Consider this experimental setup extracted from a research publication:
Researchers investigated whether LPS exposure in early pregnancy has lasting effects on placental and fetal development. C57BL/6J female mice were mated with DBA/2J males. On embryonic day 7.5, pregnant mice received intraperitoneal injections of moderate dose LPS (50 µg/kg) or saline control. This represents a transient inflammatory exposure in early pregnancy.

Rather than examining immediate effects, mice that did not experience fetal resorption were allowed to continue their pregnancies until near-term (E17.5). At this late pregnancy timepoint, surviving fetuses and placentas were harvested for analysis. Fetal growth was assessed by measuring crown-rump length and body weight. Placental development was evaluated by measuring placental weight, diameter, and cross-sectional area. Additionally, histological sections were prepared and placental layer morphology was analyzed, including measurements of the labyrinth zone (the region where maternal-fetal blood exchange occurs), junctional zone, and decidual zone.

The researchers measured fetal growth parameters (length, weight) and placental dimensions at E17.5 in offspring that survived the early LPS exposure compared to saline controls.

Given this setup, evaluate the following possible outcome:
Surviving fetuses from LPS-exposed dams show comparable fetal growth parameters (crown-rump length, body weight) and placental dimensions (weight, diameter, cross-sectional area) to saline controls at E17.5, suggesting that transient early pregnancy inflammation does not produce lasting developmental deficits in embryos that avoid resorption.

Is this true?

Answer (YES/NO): YES